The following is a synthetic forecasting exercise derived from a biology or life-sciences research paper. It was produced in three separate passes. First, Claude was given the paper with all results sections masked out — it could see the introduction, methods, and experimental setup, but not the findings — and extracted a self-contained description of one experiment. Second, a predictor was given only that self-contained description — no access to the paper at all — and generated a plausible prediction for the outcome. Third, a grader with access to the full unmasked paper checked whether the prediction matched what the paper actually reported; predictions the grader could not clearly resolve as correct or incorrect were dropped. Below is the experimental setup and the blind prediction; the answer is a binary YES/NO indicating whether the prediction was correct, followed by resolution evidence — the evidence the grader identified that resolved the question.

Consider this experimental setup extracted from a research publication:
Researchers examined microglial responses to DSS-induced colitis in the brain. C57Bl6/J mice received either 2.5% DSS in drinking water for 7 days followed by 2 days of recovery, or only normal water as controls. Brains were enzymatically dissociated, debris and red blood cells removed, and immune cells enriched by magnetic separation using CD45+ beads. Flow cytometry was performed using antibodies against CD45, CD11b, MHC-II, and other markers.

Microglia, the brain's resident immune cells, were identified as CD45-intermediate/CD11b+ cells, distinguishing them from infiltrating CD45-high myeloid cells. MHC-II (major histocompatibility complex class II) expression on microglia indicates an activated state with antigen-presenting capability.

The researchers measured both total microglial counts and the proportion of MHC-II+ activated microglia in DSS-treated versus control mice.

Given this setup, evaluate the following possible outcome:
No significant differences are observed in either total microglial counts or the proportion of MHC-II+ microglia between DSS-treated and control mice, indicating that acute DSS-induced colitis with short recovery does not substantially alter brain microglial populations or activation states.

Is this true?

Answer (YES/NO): YES